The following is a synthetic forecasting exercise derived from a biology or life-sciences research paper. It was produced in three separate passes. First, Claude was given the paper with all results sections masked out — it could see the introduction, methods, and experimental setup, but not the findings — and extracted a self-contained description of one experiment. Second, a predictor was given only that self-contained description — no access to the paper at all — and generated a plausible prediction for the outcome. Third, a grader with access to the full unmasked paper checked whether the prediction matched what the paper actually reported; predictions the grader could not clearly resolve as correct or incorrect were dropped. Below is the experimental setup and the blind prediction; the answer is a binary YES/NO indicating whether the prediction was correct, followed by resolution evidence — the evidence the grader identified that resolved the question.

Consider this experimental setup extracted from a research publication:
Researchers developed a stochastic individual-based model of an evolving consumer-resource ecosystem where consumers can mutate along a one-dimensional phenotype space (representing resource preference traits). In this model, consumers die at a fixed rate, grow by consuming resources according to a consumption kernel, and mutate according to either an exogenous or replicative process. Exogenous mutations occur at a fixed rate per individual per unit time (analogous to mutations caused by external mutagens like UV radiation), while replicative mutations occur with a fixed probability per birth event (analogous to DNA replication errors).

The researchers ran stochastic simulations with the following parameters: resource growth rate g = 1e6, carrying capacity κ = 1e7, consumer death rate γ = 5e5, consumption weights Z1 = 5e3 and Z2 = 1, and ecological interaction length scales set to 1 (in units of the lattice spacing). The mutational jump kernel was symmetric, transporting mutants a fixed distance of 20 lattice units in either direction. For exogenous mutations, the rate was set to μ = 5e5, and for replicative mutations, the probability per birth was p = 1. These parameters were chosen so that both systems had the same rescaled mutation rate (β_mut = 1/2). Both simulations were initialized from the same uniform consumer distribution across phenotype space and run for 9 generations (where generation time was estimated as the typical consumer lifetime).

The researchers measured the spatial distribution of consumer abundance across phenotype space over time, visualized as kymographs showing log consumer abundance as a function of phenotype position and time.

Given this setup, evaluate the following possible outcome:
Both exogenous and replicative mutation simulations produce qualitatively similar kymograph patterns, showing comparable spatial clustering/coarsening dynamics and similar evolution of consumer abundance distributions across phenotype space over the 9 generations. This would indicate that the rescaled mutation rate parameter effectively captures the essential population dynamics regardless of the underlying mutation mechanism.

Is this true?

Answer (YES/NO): NO